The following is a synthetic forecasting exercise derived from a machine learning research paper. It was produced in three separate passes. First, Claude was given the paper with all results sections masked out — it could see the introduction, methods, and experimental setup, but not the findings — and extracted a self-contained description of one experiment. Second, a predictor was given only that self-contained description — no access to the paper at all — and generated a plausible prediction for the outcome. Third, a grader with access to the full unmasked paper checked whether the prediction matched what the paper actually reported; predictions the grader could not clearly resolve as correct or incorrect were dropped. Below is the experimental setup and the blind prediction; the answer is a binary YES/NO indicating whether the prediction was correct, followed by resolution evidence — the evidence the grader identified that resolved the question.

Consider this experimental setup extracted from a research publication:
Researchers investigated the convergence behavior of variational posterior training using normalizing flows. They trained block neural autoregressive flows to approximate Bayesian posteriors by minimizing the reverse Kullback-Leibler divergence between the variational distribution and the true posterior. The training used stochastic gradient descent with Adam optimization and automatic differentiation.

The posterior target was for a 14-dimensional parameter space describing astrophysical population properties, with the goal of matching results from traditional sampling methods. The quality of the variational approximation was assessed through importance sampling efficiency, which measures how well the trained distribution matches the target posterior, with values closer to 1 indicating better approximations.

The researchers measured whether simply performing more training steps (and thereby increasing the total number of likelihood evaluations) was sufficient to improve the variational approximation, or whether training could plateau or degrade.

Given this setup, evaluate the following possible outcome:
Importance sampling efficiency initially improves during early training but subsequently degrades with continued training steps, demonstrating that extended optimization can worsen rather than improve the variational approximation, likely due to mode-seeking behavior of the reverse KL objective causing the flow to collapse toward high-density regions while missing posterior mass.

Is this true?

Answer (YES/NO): NO